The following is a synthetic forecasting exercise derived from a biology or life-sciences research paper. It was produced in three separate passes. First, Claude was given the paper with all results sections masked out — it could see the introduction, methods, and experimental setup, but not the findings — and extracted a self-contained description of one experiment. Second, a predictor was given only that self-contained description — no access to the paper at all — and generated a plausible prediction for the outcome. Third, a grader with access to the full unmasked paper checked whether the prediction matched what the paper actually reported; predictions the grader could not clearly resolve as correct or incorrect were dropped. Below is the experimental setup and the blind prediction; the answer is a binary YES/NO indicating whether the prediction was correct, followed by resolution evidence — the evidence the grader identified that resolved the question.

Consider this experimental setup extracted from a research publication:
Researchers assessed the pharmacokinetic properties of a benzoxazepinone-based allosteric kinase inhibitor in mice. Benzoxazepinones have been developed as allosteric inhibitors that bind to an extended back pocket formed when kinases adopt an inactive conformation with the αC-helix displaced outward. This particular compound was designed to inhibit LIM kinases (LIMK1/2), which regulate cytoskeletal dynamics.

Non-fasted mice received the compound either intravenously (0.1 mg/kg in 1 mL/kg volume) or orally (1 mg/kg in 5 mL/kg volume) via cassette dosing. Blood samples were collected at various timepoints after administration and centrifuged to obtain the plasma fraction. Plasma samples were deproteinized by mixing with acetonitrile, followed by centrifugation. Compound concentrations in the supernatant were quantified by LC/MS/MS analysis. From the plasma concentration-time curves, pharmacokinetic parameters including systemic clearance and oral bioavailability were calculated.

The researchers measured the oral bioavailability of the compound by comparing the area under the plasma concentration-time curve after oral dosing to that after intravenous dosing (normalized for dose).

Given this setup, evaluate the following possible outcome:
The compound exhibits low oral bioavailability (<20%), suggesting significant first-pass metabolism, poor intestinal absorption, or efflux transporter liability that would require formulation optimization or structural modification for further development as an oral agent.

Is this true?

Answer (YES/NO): YES